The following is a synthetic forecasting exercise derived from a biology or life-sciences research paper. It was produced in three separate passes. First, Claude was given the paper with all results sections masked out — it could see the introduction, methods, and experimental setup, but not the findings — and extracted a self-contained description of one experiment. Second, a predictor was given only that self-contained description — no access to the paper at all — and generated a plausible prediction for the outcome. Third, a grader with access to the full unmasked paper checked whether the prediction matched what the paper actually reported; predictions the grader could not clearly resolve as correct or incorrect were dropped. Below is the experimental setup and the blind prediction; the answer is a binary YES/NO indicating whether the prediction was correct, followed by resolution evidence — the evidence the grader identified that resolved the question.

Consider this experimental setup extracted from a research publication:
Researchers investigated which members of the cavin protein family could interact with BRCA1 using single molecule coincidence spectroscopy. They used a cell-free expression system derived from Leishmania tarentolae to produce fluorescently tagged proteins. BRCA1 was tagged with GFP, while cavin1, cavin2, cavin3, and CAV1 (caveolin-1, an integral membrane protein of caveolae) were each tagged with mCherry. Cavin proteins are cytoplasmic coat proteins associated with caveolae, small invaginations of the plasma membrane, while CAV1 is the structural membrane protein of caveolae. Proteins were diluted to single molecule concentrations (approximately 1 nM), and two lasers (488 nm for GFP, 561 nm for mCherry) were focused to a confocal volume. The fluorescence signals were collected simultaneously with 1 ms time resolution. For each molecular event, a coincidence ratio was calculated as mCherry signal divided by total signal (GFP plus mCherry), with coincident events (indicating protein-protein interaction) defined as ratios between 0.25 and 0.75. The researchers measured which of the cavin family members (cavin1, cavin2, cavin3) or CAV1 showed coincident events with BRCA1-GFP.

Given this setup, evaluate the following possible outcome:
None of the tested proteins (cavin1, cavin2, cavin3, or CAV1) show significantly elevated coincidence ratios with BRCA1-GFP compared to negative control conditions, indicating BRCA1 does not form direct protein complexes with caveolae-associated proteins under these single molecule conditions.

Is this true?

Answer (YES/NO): NO